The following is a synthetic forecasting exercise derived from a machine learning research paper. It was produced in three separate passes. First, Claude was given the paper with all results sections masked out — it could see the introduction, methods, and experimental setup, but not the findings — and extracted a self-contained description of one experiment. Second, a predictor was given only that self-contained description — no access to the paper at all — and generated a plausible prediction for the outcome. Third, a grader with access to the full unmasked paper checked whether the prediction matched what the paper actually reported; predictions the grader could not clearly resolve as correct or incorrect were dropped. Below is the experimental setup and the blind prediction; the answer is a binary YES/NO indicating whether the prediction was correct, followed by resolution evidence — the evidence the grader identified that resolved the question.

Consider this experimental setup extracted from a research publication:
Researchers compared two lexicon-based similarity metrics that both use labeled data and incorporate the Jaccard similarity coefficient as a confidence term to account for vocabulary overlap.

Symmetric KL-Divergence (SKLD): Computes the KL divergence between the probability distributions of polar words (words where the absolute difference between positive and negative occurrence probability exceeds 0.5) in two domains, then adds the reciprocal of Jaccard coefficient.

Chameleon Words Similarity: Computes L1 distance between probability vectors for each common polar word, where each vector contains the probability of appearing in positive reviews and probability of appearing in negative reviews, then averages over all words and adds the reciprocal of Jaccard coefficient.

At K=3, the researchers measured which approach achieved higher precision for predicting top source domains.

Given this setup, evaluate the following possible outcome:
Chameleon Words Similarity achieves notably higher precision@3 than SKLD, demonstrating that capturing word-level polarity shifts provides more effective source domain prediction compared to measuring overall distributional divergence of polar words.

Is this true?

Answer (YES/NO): NO